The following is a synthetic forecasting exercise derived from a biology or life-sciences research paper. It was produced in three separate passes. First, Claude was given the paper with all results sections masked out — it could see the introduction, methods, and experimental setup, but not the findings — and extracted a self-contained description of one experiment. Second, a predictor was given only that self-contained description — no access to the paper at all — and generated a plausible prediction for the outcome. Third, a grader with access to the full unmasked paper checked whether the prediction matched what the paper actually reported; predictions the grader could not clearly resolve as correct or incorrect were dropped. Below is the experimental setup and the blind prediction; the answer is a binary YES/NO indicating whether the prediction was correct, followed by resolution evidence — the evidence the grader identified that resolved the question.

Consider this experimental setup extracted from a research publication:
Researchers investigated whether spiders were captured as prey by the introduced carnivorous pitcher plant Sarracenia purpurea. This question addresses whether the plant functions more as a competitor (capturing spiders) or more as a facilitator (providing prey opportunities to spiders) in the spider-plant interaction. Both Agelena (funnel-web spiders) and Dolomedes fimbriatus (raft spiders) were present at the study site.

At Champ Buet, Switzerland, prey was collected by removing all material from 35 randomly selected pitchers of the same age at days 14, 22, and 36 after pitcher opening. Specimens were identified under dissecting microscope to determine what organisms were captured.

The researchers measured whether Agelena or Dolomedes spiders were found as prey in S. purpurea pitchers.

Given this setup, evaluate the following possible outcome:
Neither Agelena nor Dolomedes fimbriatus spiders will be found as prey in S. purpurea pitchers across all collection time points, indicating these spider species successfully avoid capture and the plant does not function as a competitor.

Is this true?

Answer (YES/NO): NO